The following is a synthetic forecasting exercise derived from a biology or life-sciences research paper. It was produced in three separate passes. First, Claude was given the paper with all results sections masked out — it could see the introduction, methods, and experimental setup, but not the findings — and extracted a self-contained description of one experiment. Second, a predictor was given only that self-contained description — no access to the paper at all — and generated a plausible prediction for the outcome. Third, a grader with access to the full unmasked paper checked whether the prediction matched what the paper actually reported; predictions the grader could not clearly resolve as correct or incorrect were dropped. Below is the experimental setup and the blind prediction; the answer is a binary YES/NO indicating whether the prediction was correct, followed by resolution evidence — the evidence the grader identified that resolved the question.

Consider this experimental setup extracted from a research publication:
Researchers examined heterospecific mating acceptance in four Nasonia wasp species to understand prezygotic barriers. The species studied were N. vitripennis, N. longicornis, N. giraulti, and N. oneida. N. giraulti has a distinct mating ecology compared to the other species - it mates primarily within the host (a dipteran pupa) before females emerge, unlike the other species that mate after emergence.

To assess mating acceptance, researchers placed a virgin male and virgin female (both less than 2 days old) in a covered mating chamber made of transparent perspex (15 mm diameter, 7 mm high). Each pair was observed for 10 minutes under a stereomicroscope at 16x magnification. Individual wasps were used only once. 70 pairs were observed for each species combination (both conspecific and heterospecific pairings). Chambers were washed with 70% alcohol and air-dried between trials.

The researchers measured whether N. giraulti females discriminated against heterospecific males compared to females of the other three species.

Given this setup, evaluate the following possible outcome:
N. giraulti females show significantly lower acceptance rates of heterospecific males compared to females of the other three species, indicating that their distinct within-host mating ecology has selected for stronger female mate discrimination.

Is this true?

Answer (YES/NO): NO